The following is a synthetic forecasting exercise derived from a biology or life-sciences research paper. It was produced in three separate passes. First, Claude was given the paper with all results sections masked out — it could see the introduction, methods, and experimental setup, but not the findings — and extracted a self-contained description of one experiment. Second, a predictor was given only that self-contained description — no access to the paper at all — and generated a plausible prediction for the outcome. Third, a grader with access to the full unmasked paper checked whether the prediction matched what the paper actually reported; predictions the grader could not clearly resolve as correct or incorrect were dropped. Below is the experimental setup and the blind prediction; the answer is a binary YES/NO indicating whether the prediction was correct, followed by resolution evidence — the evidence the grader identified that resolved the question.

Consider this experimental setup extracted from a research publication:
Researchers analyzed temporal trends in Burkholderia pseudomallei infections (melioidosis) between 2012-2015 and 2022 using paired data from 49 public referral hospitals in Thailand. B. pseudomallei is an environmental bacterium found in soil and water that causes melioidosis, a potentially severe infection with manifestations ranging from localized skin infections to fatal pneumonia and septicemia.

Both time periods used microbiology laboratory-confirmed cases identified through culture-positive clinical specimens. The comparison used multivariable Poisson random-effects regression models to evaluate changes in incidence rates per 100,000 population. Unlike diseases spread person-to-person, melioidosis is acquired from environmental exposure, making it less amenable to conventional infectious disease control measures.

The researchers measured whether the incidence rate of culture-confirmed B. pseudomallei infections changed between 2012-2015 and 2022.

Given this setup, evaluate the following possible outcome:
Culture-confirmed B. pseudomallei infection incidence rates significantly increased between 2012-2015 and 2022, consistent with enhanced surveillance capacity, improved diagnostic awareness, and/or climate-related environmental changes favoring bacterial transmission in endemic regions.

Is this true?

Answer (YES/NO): YES